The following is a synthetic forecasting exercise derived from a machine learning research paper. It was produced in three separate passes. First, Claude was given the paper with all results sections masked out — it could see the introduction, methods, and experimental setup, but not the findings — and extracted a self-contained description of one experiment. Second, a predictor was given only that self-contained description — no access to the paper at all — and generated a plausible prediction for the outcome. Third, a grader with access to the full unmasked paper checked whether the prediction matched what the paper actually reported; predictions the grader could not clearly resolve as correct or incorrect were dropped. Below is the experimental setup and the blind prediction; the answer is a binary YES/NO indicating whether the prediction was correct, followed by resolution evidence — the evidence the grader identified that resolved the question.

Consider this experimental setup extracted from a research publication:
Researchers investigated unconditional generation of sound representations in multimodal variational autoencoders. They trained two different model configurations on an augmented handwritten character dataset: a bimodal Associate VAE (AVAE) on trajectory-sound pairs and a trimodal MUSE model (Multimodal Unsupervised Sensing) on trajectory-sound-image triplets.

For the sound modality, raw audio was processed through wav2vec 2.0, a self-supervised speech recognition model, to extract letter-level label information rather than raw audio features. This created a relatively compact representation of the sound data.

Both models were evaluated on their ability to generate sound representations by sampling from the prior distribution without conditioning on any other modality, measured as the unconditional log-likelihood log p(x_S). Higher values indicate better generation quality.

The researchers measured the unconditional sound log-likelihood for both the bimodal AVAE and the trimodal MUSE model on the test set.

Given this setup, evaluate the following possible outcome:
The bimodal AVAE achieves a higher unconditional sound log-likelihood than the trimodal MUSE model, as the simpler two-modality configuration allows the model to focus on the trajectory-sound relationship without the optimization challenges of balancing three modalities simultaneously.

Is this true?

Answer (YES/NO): YES